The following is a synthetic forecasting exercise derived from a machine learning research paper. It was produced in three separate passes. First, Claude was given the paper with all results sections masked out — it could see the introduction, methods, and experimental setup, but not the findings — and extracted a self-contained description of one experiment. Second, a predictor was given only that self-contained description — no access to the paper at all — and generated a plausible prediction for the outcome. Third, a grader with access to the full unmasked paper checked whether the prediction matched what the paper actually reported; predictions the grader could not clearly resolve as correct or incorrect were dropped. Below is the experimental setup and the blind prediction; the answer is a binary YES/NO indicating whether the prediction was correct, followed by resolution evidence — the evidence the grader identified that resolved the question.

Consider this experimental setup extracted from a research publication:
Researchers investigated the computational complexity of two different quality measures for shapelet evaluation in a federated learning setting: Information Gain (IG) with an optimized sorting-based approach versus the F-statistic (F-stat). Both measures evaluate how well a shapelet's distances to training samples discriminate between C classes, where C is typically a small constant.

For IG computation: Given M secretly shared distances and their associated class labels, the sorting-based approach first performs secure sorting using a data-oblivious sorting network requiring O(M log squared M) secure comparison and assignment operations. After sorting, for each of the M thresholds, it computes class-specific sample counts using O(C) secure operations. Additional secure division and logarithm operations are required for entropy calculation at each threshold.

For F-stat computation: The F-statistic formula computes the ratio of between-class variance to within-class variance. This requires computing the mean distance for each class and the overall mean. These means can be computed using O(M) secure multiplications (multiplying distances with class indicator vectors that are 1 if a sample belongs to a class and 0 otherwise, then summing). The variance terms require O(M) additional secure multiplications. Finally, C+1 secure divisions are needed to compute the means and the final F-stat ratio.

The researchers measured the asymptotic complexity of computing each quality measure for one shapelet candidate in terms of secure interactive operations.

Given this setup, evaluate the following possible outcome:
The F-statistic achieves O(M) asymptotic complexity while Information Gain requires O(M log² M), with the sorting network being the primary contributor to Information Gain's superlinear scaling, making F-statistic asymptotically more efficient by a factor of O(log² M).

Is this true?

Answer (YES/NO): YES